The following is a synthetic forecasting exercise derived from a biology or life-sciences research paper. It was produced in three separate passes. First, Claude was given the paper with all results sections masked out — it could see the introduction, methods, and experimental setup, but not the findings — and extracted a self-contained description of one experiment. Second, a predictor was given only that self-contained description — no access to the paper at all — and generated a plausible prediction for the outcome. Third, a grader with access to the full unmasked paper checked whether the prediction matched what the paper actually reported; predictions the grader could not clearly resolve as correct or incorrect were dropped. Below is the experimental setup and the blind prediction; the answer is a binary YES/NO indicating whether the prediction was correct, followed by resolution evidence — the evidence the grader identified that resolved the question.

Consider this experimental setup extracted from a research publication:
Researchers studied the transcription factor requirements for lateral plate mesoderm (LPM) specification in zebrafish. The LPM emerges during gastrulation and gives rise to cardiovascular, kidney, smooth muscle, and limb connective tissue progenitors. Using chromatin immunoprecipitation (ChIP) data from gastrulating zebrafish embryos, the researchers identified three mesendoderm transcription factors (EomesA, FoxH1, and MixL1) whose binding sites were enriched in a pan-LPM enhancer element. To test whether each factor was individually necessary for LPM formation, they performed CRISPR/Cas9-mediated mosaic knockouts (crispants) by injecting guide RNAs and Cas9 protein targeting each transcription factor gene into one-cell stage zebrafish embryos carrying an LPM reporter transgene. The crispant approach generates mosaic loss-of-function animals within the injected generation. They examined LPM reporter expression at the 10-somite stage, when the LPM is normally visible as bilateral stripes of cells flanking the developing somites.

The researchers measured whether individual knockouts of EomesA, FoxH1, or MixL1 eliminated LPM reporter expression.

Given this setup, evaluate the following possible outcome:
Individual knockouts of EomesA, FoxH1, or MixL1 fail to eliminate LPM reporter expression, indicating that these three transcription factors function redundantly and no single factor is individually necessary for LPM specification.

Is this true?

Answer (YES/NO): NO